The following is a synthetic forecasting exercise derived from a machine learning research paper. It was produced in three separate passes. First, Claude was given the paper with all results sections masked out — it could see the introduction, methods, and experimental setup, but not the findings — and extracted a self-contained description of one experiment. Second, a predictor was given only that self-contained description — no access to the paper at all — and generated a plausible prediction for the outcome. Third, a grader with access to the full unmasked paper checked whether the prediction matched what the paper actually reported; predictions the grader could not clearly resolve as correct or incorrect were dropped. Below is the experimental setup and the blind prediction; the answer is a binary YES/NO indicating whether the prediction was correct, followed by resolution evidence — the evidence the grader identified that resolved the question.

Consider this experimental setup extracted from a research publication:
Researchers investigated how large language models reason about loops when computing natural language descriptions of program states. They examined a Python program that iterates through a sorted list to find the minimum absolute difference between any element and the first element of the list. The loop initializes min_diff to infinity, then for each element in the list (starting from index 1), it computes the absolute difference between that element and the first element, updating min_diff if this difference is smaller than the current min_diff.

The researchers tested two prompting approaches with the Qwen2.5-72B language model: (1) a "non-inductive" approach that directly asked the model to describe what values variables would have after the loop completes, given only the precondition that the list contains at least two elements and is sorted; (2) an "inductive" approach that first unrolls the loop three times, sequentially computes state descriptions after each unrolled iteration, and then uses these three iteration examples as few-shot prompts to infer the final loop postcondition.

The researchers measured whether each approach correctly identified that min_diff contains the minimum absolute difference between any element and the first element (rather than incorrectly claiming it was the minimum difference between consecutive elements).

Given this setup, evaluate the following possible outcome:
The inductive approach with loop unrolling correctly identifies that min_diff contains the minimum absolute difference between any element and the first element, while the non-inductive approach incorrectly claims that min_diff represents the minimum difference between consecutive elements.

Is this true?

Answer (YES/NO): YES